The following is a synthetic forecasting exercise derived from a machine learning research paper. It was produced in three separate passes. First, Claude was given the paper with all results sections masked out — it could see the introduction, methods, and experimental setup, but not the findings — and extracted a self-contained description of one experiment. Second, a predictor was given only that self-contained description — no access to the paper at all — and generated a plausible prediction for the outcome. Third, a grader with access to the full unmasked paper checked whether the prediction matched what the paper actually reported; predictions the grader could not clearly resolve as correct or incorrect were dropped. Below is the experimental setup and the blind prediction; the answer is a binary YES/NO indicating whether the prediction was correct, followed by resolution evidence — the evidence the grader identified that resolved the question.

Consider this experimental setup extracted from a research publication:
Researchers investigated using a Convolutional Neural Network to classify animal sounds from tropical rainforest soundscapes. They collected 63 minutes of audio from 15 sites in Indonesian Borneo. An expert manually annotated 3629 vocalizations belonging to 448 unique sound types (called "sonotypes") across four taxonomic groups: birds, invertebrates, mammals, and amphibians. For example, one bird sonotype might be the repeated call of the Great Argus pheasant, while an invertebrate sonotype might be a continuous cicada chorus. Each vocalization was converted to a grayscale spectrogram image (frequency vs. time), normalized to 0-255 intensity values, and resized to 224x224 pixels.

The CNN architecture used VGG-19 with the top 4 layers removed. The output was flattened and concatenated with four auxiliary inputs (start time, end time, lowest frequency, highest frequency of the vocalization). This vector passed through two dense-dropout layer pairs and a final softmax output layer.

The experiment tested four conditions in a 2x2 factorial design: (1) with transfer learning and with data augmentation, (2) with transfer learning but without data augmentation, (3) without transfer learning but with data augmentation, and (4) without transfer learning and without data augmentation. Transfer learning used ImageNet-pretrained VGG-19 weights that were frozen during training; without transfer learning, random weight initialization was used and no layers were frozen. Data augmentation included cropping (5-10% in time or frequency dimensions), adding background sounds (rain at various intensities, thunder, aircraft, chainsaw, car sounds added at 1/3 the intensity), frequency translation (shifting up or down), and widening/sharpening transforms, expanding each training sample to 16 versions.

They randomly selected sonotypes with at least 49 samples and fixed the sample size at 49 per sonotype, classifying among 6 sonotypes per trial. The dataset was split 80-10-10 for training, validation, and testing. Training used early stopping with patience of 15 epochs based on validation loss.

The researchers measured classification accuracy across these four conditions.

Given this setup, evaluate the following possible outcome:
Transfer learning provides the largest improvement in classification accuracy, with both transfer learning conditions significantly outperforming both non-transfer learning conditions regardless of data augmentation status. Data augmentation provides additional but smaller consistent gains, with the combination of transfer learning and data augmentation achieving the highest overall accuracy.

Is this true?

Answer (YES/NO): NO